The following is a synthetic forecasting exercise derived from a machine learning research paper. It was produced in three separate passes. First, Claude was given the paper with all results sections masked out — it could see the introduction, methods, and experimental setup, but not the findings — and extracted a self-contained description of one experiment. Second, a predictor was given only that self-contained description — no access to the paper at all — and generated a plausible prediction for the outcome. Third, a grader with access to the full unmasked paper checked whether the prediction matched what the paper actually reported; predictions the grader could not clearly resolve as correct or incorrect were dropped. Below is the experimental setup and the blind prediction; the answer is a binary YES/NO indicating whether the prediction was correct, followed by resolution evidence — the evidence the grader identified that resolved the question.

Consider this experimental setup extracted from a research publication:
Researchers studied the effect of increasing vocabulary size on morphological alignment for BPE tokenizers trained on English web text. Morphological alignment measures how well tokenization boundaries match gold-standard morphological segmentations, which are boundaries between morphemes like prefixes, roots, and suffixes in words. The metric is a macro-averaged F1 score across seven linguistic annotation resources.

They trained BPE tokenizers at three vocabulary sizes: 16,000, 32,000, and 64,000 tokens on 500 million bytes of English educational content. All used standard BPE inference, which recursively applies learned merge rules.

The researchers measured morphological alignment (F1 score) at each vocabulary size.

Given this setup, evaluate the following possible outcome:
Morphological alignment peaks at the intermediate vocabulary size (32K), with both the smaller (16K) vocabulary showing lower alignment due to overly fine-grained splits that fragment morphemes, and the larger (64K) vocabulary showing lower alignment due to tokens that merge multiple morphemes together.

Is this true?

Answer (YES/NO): NO